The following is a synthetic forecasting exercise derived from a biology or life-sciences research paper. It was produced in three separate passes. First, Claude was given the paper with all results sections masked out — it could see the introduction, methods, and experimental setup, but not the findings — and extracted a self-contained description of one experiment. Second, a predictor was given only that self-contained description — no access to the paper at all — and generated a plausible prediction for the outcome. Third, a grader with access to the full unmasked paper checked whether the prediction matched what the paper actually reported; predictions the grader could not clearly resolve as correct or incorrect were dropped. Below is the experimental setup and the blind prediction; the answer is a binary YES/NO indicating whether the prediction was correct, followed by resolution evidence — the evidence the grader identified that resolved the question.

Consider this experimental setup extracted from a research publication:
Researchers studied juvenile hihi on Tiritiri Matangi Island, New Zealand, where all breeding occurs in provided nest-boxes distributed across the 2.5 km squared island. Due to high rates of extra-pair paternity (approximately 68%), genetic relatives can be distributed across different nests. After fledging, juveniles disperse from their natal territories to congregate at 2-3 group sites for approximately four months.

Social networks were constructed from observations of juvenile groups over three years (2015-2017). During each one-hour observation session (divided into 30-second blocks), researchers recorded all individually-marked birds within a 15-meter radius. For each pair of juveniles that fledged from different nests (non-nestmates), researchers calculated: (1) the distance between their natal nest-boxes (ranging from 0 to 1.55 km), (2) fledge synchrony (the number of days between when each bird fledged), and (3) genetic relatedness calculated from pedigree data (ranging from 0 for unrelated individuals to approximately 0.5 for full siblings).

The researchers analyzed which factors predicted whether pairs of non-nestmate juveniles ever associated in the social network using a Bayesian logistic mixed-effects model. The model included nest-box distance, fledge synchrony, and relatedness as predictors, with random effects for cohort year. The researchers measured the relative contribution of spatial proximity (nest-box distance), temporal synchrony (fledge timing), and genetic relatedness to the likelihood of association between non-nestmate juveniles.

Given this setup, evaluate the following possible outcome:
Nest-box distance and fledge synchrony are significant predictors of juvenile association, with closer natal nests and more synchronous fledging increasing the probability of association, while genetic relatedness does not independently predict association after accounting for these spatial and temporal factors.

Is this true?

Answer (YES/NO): NO